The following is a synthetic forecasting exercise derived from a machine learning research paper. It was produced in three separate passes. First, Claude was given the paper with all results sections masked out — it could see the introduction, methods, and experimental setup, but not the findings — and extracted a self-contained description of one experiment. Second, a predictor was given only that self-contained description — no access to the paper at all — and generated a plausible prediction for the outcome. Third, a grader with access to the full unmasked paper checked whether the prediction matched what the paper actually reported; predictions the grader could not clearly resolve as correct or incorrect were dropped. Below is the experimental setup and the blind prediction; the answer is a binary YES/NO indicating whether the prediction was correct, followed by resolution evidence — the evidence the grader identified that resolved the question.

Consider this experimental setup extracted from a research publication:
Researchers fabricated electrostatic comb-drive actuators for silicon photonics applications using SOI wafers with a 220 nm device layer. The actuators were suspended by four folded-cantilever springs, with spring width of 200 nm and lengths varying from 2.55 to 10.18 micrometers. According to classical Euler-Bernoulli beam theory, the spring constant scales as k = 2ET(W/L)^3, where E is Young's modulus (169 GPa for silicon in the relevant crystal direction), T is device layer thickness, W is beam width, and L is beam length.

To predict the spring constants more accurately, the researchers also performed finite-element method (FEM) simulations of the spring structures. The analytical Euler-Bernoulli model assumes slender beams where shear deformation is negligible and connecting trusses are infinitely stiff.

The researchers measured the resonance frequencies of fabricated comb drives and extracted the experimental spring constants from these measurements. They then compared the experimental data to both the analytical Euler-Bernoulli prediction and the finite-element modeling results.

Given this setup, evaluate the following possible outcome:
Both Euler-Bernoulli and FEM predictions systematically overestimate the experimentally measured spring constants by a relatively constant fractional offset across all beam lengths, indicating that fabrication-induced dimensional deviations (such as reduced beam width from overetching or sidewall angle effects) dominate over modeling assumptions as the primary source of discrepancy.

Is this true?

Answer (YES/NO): NO